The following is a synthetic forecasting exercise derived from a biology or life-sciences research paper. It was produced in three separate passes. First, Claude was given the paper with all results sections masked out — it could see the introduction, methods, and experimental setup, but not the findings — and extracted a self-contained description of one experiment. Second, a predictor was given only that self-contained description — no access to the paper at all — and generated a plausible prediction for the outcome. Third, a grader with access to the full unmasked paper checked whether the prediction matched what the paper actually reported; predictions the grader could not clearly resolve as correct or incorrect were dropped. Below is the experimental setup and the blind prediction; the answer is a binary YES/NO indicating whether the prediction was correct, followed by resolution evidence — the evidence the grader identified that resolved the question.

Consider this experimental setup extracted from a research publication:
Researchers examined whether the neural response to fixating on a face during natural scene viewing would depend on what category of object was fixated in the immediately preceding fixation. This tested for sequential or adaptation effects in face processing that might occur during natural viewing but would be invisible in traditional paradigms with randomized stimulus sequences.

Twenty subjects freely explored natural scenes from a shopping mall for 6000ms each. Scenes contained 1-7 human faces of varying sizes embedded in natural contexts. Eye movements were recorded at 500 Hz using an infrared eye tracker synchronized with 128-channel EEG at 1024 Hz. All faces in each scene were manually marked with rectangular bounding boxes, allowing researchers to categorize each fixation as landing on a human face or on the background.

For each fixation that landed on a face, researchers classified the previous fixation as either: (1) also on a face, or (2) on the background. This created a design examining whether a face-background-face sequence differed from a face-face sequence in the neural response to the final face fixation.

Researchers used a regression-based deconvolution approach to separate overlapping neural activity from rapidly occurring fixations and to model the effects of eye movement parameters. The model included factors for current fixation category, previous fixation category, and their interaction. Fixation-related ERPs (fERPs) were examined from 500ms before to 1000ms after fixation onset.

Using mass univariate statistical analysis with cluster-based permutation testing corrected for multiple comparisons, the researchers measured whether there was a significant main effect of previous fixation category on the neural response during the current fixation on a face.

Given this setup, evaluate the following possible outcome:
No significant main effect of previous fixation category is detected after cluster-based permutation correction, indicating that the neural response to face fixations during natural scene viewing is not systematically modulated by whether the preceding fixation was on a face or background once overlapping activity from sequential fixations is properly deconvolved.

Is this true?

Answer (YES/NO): NO